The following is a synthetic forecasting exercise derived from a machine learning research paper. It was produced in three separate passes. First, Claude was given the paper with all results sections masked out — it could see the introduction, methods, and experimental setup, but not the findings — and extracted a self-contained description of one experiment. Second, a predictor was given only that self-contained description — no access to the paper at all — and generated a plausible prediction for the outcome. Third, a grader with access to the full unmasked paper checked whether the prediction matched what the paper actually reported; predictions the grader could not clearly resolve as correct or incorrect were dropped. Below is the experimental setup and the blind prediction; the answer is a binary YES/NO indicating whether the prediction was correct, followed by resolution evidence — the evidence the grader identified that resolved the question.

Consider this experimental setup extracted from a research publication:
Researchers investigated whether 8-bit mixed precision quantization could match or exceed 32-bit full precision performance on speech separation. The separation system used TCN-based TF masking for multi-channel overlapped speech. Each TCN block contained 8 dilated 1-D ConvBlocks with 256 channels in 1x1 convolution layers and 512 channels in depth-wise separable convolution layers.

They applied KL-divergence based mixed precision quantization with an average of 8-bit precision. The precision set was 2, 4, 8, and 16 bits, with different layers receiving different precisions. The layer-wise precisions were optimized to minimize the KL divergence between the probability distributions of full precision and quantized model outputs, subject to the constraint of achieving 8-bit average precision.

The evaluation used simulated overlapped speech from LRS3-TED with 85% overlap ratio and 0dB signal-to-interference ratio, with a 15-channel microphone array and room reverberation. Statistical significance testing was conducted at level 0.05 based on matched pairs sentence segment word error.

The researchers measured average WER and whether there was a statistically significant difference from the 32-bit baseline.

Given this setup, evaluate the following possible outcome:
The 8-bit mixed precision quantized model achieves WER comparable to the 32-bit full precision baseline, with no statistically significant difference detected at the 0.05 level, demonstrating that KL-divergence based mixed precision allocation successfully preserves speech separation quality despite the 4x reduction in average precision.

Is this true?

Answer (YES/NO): YES